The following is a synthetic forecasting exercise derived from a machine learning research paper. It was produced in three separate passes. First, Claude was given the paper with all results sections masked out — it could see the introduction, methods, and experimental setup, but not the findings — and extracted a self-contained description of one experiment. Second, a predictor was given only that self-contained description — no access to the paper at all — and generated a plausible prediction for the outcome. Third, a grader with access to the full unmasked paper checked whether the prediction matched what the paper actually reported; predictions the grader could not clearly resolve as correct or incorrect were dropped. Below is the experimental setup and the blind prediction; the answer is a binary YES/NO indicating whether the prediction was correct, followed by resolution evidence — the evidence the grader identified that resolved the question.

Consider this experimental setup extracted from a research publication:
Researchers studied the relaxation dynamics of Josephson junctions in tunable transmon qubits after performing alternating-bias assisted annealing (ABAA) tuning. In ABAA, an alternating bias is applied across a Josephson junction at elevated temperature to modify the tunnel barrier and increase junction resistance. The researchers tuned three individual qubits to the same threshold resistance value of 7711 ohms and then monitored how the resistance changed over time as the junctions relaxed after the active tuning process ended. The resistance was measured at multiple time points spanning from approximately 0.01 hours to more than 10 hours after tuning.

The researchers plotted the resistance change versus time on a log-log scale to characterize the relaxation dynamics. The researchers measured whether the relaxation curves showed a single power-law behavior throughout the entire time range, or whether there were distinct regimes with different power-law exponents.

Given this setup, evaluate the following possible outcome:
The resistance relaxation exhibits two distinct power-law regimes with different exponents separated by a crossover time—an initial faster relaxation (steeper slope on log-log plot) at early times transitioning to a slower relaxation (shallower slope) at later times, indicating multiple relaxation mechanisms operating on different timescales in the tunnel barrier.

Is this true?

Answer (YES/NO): NO